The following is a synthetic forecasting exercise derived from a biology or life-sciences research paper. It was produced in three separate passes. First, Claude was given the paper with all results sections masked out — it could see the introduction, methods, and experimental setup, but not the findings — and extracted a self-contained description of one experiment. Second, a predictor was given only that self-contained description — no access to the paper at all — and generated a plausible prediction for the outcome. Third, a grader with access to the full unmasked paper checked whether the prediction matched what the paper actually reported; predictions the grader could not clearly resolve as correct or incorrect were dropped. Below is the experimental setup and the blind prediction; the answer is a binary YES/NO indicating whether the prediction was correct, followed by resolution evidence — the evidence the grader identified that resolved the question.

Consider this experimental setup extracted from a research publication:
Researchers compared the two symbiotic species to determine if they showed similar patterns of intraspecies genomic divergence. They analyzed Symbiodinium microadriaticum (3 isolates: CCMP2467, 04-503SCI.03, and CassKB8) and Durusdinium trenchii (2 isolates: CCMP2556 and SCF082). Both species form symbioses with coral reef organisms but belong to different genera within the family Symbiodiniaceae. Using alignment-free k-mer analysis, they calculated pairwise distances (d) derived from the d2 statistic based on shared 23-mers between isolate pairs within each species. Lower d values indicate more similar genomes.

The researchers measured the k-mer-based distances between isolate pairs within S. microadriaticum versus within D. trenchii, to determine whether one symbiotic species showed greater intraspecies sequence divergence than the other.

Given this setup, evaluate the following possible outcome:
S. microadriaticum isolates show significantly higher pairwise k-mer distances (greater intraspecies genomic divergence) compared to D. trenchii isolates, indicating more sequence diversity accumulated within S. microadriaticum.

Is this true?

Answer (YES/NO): YES